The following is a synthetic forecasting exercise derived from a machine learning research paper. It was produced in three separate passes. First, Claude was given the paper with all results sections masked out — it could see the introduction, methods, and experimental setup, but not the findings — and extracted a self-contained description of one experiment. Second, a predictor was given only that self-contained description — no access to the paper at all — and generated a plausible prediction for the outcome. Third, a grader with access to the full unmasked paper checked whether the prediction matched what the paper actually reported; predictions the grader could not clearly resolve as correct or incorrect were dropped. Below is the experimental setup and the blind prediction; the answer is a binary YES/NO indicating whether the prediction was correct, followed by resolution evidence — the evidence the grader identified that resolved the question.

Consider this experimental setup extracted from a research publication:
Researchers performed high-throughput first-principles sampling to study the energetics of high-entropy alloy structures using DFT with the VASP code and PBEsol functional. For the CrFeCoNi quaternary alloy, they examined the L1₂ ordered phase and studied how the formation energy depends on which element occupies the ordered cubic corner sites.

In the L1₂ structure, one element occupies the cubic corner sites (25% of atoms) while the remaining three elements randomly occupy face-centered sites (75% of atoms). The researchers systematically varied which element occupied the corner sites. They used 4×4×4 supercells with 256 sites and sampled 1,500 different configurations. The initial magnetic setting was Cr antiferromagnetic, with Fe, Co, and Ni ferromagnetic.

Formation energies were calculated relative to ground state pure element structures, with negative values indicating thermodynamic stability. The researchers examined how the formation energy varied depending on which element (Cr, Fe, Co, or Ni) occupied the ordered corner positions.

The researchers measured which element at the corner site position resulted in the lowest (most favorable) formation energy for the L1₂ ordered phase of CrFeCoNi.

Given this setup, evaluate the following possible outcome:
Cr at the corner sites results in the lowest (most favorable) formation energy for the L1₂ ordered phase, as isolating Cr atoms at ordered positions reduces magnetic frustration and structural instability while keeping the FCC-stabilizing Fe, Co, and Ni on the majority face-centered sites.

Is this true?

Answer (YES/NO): YES